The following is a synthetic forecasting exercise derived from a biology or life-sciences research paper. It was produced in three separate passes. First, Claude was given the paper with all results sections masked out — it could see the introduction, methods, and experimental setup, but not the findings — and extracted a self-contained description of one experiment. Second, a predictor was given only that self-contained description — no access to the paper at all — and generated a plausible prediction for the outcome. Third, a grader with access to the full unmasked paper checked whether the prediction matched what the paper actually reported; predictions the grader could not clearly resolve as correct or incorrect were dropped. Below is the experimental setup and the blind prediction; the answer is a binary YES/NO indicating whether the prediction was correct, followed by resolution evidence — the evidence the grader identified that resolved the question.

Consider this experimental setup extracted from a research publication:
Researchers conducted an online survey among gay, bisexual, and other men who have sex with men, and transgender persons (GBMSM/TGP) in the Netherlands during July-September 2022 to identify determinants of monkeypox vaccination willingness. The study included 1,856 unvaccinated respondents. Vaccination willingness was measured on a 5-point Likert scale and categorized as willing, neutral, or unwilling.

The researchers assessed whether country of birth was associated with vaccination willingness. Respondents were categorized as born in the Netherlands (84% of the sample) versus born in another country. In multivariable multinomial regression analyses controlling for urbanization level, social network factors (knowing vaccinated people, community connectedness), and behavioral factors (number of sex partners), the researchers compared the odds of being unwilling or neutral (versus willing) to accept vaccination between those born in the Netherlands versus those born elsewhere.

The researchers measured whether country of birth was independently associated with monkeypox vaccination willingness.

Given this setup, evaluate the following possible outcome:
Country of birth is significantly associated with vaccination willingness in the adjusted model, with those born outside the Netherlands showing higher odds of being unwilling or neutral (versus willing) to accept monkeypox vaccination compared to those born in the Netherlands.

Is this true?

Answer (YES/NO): NO